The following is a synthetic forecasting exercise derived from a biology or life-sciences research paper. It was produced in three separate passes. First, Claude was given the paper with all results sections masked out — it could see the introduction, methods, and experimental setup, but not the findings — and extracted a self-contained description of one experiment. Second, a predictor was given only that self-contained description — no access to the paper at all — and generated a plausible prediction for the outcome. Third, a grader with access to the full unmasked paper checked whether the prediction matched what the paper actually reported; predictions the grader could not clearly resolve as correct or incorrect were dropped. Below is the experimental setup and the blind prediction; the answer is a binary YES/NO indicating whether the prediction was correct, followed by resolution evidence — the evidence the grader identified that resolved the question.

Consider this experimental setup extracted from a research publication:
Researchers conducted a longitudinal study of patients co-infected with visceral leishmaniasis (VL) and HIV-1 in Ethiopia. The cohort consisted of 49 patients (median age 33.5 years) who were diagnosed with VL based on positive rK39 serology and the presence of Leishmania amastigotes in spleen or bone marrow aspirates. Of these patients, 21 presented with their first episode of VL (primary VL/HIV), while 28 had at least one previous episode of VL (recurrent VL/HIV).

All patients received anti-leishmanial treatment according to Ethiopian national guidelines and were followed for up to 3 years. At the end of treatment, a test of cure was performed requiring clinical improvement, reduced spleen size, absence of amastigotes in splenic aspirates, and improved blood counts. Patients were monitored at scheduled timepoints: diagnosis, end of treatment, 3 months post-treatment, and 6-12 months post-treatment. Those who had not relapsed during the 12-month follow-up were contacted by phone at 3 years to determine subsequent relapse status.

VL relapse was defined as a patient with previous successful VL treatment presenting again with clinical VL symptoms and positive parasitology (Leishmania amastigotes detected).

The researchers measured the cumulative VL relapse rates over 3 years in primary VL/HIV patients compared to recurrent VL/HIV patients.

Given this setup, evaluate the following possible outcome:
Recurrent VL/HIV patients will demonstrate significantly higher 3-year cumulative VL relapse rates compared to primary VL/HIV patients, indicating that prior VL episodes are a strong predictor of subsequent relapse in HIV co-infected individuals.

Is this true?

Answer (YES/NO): NO